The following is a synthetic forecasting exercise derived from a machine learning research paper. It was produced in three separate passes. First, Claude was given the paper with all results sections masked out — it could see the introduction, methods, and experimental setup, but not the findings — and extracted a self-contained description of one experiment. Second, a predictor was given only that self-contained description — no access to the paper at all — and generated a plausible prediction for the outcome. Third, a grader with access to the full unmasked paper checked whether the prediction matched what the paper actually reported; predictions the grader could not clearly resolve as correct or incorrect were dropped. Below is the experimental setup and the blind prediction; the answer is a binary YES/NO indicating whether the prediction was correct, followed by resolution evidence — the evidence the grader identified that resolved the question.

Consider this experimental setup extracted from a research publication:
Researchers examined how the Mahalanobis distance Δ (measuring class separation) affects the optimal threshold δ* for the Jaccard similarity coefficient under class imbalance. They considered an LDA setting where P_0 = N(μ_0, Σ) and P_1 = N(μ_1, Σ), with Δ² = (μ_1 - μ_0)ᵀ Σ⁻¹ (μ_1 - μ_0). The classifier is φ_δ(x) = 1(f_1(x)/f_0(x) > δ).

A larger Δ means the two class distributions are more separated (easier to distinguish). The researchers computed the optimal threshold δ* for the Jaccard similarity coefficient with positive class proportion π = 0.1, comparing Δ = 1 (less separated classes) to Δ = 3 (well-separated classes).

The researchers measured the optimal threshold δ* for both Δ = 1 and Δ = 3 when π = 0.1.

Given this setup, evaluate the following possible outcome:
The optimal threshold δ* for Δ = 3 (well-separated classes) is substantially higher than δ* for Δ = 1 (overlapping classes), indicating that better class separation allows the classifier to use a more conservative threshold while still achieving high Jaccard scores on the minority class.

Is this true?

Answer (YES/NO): YES